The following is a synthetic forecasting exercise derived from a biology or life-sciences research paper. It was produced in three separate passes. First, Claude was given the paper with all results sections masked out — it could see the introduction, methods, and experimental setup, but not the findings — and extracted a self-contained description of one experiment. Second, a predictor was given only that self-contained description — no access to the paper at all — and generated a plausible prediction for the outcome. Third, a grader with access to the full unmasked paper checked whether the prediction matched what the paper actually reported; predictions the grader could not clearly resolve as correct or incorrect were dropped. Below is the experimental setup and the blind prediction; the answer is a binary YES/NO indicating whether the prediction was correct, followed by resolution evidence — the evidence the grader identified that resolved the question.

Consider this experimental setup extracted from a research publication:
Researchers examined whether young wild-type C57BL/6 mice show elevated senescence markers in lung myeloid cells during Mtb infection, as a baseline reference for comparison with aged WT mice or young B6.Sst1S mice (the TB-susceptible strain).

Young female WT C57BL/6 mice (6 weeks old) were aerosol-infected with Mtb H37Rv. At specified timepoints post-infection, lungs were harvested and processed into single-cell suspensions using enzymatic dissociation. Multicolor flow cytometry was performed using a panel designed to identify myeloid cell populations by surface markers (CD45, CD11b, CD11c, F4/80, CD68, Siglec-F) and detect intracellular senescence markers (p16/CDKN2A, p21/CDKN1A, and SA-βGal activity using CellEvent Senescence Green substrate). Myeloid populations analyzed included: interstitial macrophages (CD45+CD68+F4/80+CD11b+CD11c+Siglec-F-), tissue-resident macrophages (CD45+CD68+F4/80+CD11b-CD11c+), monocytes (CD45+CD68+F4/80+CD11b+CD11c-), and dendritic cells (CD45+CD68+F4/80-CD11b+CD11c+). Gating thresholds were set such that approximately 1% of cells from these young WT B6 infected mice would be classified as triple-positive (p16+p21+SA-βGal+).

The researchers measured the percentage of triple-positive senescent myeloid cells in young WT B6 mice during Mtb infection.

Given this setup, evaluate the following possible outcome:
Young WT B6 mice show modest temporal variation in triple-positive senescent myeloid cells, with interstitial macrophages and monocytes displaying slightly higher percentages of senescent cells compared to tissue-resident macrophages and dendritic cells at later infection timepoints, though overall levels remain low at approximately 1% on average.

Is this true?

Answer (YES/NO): NO